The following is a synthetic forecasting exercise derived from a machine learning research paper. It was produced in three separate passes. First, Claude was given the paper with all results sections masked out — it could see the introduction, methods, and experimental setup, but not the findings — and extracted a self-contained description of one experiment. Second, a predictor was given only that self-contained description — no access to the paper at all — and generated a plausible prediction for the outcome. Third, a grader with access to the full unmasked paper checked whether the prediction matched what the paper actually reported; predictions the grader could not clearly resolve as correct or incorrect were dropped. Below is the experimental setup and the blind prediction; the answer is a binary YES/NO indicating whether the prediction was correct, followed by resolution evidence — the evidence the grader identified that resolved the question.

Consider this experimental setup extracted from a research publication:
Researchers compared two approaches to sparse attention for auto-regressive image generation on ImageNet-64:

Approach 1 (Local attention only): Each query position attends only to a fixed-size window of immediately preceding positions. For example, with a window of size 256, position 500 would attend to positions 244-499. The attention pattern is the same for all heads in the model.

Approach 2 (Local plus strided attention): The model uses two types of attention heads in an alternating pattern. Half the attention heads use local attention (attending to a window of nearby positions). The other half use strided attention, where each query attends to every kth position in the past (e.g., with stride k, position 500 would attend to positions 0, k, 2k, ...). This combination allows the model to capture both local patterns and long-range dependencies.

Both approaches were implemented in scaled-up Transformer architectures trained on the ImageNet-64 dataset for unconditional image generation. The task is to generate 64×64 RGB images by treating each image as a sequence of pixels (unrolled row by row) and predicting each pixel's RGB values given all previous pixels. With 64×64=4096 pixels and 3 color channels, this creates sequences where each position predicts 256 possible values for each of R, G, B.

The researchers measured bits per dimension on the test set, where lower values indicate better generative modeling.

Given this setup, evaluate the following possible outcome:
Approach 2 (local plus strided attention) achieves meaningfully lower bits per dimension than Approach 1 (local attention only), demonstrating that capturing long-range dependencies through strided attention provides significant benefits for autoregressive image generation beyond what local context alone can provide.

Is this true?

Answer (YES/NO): NO